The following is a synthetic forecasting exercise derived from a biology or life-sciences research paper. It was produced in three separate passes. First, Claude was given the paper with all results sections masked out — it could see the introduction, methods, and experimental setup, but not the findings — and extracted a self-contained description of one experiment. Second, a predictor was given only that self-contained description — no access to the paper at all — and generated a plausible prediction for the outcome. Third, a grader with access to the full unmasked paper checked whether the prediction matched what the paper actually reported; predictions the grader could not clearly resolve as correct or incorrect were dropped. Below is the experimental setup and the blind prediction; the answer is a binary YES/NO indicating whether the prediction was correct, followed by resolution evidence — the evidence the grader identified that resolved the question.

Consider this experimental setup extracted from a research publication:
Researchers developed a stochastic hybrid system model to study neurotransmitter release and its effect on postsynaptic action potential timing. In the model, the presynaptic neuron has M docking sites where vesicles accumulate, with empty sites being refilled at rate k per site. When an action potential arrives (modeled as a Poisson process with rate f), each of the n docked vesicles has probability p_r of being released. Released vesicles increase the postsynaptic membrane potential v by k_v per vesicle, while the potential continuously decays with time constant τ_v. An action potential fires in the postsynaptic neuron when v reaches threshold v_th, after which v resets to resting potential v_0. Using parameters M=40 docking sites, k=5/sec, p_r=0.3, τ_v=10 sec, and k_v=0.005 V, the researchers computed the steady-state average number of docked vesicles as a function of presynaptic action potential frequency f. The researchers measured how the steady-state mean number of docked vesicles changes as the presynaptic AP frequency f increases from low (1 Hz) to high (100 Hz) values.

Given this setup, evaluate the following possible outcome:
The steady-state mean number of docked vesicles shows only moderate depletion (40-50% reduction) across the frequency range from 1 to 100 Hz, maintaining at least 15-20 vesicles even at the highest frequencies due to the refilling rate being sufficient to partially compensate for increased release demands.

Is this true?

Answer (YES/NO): NO